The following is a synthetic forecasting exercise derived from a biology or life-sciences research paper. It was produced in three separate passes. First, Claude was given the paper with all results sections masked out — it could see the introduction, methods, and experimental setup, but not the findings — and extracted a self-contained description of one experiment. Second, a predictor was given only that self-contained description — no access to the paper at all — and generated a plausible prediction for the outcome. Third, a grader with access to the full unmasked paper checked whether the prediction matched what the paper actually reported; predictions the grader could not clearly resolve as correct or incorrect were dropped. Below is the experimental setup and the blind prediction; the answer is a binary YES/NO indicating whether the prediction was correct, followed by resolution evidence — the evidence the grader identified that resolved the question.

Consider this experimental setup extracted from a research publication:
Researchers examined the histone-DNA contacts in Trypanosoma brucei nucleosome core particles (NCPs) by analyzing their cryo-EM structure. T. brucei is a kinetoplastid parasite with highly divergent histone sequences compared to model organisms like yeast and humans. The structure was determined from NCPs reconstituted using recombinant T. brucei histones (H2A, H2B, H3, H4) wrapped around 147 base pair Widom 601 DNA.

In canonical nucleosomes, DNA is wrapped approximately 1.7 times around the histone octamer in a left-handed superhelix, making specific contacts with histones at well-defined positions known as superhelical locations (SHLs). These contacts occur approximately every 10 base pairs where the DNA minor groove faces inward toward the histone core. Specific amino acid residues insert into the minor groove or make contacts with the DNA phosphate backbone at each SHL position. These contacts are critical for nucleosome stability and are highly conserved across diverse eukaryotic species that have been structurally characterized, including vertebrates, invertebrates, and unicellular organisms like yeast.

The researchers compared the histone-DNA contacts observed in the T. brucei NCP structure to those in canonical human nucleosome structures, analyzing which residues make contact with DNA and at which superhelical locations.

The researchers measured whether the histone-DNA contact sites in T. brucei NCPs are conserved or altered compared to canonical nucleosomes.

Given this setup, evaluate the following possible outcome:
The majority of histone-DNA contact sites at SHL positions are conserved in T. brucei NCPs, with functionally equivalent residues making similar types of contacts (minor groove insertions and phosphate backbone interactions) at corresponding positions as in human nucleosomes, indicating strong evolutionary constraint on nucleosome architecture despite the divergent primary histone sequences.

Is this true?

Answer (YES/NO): NO